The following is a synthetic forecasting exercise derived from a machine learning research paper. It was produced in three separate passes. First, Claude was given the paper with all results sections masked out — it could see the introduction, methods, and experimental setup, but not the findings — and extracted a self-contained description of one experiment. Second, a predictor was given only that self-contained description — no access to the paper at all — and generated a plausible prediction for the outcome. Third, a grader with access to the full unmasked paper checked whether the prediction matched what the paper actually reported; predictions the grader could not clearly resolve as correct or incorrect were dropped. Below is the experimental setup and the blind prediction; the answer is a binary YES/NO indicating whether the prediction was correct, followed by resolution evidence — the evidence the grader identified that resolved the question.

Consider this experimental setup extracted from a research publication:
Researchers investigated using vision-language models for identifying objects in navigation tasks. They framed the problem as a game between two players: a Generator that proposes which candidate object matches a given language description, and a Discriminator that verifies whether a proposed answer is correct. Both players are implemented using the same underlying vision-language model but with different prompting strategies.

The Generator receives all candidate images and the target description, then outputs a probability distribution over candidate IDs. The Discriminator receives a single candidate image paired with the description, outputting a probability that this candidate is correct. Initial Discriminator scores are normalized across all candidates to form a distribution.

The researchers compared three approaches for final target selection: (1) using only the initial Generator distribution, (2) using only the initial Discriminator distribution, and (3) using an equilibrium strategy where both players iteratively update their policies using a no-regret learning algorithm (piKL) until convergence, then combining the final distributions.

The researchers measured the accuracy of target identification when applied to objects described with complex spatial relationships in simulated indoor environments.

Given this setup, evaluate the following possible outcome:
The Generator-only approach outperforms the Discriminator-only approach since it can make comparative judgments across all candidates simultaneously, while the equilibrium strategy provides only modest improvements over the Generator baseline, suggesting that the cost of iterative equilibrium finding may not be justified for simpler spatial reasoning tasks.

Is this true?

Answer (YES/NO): NO